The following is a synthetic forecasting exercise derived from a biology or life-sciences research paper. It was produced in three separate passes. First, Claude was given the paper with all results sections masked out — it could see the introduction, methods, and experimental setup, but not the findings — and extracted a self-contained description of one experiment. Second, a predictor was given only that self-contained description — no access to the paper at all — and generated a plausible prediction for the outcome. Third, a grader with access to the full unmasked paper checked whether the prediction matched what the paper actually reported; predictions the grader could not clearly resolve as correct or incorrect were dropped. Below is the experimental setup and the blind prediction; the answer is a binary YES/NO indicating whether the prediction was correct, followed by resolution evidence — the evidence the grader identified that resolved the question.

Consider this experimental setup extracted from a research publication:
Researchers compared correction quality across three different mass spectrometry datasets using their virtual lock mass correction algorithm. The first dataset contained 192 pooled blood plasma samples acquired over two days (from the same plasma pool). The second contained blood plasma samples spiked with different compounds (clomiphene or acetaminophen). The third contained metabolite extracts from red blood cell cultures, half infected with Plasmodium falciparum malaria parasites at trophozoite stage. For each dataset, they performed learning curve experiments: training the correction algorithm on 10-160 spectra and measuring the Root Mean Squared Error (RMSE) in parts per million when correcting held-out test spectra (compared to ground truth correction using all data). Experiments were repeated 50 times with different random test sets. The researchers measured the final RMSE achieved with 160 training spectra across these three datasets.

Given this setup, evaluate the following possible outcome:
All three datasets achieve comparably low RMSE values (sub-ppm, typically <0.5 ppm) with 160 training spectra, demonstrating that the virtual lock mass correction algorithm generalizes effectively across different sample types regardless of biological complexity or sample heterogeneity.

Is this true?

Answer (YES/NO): NO